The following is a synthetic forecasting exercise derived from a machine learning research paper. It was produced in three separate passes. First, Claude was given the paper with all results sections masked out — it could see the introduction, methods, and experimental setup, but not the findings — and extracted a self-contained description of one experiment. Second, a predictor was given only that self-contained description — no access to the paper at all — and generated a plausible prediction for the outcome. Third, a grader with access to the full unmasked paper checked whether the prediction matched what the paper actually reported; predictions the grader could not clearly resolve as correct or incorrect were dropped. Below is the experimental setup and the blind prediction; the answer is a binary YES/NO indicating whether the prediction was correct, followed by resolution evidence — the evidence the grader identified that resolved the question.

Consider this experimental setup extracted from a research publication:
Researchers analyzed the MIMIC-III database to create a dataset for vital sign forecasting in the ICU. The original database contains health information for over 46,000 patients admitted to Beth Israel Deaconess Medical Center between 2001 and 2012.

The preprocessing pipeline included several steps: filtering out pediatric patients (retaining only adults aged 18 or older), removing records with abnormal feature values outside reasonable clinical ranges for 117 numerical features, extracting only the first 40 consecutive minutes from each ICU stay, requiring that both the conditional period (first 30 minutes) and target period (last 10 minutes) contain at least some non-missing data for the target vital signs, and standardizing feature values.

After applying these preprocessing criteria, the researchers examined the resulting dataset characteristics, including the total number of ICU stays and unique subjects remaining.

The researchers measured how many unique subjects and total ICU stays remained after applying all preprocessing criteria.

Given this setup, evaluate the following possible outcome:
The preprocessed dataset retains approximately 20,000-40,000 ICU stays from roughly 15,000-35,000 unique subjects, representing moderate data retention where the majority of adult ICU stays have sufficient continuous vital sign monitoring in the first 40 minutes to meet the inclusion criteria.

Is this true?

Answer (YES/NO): NO